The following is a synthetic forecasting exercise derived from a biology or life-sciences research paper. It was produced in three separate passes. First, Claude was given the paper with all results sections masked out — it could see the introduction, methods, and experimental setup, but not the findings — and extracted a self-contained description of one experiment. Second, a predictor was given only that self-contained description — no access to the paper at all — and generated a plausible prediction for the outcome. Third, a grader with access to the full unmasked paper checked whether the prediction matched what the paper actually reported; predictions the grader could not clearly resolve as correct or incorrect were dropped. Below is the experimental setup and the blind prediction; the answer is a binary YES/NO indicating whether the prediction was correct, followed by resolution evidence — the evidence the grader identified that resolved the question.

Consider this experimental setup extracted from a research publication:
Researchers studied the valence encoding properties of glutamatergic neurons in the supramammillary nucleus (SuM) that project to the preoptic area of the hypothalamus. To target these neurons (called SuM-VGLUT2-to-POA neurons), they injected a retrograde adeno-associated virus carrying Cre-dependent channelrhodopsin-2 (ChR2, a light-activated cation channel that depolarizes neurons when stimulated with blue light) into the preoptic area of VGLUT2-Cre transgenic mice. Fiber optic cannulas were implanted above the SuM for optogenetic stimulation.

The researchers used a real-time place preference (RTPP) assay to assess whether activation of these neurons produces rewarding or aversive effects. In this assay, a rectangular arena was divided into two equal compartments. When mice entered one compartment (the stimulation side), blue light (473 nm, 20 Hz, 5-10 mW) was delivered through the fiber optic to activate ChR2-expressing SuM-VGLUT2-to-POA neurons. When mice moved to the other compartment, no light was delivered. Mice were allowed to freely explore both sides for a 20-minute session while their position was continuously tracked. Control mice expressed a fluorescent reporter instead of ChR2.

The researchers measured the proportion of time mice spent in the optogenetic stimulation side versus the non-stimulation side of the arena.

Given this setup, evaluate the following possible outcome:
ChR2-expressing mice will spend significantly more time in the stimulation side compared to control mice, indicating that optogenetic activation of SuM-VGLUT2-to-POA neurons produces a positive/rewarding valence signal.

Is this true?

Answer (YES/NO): NO